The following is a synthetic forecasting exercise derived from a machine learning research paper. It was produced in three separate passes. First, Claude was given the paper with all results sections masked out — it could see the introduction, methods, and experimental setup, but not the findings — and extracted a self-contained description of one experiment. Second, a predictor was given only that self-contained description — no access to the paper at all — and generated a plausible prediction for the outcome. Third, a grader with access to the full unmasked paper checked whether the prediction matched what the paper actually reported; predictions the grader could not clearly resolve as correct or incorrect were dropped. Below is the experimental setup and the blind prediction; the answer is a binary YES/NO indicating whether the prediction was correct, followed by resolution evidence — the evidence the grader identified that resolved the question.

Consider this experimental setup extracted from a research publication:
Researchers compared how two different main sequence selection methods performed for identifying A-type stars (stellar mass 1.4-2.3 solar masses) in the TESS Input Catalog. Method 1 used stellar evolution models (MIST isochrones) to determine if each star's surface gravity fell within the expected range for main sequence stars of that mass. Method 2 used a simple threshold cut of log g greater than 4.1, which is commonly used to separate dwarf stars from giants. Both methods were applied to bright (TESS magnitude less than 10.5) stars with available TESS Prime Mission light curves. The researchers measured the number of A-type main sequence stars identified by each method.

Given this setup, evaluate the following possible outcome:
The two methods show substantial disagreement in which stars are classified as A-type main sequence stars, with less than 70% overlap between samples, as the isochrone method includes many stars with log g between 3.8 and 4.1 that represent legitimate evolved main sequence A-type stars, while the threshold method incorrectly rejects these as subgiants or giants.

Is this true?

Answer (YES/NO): YES